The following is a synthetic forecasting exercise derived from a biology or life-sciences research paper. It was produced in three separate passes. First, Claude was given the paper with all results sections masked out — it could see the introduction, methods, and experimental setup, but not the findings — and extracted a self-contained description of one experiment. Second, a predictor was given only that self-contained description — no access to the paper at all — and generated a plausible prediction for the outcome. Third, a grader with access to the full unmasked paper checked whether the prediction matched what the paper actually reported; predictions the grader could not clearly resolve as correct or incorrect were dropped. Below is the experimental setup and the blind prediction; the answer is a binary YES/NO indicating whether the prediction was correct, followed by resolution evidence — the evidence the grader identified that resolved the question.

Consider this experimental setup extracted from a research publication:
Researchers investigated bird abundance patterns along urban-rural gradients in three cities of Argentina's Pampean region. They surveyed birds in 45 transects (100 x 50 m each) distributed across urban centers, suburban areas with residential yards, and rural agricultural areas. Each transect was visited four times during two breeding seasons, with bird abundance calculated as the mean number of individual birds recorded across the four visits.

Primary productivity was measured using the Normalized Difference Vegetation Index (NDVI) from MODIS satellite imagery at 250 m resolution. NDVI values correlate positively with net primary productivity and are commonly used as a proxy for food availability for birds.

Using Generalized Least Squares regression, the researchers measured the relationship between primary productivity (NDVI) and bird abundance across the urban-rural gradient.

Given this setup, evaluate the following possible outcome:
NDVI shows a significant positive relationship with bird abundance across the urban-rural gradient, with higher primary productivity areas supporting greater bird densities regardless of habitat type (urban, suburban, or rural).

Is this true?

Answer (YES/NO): NO